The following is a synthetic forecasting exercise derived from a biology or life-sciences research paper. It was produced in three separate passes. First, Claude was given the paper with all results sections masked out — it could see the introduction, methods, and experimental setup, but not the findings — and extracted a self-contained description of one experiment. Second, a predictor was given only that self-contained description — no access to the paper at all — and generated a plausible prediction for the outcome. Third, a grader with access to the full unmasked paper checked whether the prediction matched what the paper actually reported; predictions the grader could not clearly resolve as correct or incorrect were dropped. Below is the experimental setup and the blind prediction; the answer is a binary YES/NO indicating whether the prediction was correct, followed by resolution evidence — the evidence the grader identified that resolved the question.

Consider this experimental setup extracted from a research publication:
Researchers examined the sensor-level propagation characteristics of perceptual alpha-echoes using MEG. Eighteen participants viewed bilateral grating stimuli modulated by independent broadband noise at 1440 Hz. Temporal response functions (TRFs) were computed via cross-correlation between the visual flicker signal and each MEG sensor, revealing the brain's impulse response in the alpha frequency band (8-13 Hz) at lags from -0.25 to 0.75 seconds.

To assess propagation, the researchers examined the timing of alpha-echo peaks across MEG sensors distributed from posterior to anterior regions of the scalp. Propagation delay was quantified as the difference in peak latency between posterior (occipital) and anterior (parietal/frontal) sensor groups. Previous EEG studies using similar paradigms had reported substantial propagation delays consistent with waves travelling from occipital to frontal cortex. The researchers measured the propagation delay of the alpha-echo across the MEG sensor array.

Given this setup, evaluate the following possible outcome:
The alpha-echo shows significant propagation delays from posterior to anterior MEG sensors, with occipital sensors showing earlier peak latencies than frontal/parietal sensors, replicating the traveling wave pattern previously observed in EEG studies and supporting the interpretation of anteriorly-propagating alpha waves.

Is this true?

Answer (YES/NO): NO